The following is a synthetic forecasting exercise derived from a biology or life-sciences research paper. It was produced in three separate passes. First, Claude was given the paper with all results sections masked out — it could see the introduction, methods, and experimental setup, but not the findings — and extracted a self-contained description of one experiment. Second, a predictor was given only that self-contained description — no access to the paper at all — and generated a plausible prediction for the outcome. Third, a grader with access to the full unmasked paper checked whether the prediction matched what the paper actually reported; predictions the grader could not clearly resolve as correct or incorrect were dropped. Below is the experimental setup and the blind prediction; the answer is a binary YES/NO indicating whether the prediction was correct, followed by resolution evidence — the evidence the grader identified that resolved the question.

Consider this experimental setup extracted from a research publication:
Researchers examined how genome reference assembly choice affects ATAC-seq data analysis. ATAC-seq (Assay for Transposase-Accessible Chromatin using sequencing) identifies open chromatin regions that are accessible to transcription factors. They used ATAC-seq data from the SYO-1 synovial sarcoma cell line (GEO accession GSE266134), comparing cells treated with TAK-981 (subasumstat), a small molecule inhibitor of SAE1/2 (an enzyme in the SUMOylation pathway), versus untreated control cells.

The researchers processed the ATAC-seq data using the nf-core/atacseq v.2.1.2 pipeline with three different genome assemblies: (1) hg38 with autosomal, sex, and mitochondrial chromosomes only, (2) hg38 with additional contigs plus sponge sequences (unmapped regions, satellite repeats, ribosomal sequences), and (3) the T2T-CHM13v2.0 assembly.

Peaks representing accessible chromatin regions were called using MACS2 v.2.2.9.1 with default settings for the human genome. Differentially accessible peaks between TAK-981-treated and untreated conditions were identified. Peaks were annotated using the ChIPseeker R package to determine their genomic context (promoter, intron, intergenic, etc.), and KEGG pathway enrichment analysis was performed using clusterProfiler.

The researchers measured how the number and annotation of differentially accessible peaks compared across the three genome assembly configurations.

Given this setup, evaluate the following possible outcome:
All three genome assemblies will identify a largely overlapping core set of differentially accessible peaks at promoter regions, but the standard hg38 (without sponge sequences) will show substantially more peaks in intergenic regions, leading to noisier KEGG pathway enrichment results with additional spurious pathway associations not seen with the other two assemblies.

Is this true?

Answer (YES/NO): NO